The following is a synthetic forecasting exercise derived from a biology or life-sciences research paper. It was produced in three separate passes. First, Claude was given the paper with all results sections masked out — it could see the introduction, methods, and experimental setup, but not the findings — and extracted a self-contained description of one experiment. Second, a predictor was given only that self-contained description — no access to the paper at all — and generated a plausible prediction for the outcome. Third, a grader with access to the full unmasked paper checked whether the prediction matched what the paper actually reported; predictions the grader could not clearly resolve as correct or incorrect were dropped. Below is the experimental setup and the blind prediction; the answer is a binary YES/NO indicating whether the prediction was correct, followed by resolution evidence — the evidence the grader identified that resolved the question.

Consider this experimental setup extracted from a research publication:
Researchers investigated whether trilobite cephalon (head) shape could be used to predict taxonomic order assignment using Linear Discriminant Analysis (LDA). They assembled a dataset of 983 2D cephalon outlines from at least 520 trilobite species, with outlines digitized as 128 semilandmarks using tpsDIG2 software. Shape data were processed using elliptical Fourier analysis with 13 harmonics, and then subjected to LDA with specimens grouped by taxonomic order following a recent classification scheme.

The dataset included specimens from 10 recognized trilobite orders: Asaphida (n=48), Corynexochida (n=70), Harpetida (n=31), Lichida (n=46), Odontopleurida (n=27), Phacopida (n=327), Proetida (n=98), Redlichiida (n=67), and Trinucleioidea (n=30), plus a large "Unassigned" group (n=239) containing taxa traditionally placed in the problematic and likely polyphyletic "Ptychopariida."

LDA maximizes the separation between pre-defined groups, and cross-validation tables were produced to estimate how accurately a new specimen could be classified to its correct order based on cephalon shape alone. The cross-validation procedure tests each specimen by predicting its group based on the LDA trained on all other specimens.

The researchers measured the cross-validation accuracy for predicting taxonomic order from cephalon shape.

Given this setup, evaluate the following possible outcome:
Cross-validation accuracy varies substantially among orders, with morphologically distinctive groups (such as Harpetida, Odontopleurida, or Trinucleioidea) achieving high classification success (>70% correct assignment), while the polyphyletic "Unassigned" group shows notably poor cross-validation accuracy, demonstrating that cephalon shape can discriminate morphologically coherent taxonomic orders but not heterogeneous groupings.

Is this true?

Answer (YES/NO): NO